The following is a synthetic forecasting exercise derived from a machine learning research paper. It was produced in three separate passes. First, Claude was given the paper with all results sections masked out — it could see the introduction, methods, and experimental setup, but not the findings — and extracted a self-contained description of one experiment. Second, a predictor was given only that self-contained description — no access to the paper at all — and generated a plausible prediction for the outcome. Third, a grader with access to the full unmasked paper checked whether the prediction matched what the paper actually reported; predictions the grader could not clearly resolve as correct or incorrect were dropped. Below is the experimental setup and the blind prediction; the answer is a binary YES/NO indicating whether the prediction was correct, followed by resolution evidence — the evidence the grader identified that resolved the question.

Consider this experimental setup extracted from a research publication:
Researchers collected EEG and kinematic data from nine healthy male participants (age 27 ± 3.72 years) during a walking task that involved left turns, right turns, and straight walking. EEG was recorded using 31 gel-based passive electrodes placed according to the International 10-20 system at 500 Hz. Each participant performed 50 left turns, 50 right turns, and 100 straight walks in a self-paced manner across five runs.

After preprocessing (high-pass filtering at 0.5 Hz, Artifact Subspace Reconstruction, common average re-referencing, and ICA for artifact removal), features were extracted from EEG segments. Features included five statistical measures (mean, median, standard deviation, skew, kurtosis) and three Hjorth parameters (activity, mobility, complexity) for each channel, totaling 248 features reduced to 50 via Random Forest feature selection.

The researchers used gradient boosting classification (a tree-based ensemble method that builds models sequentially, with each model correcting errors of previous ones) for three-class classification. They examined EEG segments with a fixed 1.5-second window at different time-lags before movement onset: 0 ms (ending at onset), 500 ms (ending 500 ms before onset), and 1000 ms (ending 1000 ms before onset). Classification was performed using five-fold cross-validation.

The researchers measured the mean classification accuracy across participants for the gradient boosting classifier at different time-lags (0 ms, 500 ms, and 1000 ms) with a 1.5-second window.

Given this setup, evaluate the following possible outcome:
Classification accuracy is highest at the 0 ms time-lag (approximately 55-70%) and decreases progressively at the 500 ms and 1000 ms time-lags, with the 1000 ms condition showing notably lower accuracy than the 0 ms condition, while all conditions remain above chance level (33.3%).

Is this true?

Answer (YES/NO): NO